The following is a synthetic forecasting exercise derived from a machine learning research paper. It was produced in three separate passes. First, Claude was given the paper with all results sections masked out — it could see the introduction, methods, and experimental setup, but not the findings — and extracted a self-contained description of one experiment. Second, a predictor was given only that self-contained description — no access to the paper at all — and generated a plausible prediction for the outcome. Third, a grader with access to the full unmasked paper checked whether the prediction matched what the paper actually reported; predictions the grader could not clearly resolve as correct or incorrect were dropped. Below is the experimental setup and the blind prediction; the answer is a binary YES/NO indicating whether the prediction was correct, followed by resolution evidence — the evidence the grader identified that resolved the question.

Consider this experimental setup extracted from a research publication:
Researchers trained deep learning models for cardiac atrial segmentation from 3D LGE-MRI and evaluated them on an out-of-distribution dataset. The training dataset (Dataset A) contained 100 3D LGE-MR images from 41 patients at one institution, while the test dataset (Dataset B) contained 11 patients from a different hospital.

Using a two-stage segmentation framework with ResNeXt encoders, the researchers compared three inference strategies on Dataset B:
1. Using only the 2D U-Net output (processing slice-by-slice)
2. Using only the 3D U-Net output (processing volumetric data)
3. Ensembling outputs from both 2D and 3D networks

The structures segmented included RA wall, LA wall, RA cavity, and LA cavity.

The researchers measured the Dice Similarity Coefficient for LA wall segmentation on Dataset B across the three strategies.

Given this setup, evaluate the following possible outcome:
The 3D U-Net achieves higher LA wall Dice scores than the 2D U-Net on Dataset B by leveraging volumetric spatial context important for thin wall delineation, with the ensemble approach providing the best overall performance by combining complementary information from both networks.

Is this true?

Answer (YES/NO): NO